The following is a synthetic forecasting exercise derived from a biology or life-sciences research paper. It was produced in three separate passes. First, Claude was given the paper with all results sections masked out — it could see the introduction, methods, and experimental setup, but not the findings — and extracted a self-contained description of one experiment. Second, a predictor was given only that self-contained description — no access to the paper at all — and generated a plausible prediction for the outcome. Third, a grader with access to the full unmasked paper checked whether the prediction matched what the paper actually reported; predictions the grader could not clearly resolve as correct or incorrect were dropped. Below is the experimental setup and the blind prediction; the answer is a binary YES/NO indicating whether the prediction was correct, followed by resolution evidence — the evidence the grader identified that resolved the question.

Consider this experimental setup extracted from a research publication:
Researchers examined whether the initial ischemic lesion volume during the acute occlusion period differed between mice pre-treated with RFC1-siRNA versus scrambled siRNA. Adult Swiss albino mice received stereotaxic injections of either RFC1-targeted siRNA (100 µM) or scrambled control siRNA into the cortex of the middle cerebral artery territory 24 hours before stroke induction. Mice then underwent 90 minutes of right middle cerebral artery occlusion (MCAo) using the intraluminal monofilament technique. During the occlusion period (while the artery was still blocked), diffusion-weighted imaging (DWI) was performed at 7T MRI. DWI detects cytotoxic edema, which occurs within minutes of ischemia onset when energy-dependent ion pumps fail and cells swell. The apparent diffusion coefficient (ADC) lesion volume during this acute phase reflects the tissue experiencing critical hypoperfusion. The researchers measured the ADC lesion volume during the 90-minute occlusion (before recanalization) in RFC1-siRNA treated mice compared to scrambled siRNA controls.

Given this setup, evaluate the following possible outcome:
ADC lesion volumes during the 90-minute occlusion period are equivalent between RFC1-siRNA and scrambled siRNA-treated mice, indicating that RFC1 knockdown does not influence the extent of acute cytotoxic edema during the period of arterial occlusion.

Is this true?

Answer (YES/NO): YES